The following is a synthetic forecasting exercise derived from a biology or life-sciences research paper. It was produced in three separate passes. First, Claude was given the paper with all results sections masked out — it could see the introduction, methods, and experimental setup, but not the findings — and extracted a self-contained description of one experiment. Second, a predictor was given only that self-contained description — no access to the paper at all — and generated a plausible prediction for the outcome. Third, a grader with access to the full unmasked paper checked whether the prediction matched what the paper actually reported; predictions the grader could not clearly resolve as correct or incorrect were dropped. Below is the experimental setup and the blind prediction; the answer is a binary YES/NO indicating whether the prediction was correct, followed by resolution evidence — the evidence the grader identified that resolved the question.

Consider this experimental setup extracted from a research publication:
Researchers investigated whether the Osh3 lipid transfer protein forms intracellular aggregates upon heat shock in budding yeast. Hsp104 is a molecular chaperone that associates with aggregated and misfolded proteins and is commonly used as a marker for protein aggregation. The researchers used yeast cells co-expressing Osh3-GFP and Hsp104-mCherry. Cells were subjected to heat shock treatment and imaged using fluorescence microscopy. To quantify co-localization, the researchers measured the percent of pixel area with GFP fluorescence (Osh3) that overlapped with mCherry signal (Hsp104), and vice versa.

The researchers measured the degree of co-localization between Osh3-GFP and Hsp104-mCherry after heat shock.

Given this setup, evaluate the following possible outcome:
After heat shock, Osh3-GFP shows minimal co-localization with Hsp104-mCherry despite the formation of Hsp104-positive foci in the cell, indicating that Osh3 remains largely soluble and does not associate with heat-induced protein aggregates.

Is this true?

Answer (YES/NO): NO